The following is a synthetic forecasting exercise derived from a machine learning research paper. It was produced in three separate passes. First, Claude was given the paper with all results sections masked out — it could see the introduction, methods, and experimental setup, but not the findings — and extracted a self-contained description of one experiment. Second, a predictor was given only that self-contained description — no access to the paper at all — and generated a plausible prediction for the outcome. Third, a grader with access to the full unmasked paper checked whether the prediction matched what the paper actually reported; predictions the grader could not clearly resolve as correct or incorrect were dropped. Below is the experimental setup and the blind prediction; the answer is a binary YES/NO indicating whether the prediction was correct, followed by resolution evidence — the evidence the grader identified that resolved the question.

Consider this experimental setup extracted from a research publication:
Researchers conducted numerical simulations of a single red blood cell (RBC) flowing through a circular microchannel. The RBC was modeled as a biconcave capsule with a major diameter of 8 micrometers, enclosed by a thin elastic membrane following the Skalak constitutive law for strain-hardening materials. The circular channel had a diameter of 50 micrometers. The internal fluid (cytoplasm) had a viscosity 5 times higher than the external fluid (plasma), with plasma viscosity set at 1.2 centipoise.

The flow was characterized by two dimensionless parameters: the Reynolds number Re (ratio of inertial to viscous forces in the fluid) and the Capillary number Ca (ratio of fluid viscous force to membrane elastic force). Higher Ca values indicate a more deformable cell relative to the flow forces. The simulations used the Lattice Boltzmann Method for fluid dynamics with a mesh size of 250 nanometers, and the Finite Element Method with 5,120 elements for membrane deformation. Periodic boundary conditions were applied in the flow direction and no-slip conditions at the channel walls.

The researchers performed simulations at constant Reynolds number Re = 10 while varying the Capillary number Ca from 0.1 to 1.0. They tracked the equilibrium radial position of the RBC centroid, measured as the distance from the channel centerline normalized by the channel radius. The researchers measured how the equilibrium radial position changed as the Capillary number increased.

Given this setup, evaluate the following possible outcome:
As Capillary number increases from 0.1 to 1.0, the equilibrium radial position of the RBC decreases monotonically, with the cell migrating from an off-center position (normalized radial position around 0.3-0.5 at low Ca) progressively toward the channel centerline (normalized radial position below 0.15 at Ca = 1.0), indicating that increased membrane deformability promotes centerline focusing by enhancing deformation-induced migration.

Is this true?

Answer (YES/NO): NO